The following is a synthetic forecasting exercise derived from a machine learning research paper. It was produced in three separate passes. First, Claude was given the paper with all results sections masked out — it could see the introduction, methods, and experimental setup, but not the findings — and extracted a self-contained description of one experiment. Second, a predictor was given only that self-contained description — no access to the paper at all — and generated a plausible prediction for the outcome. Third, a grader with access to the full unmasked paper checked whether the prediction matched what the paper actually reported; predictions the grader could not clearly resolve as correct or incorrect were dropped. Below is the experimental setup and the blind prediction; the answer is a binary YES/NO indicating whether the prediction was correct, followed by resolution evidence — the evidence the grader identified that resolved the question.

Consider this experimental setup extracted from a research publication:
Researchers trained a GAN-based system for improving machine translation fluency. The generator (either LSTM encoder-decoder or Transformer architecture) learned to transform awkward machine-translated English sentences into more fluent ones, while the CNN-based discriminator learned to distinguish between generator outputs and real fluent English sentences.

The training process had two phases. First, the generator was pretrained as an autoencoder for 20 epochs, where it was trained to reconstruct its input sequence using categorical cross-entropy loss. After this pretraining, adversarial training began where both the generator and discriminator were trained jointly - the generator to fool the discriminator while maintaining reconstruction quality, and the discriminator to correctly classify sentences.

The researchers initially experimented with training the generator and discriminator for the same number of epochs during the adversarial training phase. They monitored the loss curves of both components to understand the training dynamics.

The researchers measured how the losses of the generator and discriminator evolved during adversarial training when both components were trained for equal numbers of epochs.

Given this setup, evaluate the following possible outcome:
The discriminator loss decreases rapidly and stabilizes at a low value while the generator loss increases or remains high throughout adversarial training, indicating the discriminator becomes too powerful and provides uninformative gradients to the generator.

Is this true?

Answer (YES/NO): YES